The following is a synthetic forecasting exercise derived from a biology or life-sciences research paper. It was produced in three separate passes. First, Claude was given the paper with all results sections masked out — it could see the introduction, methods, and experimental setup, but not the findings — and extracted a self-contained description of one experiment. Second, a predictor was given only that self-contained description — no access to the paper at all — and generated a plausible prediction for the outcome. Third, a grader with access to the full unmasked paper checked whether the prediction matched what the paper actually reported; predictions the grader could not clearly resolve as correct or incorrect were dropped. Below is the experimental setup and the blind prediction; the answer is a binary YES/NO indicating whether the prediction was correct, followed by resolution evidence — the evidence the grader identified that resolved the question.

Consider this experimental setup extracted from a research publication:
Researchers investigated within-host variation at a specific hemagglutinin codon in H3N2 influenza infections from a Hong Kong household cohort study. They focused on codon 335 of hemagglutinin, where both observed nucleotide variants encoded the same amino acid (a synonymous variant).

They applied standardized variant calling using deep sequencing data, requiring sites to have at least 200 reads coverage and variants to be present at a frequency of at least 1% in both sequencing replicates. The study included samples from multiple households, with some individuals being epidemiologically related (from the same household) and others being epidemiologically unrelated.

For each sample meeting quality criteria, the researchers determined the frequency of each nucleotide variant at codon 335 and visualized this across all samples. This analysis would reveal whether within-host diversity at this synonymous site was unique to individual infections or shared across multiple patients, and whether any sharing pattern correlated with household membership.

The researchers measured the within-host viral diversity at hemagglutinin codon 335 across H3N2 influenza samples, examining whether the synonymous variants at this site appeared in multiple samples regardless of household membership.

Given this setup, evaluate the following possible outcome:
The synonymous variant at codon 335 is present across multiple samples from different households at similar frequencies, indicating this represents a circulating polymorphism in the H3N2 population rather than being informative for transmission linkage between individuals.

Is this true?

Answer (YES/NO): NO